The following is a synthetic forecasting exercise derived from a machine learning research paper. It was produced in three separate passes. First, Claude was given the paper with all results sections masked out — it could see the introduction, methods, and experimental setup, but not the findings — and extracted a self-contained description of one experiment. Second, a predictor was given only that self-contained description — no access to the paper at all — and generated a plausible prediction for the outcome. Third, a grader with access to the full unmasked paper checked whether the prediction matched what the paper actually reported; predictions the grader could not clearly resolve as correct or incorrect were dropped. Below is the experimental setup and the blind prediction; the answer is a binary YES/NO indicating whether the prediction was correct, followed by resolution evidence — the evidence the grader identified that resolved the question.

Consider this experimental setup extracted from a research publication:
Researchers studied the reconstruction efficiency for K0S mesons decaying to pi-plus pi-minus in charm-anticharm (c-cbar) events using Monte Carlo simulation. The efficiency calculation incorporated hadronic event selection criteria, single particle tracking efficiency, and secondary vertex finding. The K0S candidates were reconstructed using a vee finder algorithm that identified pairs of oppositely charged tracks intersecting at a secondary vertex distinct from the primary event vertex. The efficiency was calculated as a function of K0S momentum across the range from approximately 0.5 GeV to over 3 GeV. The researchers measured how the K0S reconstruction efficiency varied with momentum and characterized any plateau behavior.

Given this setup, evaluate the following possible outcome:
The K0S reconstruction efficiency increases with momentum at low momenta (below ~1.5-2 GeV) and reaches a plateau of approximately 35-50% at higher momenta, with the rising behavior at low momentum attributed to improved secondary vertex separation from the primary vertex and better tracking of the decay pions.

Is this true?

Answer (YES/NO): NO